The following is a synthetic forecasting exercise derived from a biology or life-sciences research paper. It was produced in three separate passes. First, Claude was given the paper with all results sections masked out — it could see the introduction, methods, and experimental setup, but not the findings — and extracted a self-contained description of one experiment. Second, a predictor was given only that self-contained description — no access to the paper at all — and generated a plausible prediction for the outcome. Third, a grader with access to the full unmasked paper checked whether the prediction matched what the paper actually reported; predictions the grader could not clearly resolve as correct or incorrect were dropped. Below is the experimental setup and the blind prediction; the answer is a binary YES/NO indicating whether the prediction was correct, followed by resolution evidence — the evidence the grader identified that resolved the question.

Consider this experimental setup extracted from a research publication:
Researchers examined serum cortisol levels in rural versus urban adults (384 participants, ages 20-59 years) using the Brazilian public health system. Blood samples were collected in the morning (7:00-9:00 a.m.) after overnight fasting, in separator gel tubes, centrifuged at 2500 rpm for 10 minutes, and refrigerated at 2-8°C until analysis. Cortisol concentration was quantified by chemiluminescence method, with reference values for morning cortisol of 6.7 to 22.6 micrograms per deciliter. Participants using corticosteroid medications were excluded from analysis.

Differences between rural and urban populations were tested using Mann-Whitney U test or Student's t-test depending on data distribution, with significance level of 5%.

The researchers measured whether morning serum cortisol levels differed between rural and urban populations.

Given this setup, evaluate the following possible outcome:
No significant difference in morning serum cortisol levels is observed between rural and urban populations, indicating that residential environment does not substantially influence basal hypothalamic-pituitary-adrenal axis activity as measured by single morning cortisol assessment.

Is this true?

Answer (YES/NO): NO